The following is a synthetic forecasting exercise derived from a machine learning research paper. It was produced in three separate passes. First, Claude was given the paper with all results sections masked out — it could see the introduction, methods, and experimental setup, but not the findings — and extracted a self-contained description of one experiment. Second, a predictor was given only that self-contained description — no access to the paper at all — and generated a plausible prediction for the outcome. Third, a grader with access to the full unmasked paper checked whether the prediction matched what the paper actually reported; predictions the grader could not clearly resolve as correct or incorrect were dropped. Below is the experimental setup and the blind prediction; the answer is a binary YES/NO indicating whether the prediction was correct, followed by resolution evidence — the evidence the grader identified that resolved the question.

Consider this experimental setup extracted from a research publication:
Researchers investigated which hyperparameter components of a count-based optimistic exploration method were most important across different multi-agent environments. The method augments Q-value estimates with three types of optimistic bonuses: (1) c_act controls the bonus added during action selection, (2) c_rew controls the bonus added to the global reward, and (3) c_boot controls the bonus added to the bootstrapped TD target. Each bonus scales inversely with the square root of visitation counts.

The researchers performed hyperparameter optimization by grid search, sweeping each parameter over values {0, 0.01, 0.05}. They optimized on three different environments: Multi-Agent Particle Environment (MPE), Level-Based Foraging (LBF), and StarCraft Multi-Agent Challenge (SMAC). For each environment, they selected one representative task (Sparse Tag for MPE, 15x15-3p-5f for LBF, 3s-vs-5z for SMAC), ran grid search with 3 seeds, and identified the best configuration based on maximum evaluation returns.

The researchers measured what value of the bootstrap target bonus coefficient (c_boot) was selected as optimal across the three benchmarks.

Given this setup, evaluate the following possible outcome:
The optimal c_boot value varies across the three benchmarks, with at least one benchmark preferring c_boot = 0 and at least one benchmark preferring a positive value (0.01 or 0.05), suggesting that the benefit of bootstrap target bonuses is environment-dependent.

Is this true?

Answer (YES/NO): NO